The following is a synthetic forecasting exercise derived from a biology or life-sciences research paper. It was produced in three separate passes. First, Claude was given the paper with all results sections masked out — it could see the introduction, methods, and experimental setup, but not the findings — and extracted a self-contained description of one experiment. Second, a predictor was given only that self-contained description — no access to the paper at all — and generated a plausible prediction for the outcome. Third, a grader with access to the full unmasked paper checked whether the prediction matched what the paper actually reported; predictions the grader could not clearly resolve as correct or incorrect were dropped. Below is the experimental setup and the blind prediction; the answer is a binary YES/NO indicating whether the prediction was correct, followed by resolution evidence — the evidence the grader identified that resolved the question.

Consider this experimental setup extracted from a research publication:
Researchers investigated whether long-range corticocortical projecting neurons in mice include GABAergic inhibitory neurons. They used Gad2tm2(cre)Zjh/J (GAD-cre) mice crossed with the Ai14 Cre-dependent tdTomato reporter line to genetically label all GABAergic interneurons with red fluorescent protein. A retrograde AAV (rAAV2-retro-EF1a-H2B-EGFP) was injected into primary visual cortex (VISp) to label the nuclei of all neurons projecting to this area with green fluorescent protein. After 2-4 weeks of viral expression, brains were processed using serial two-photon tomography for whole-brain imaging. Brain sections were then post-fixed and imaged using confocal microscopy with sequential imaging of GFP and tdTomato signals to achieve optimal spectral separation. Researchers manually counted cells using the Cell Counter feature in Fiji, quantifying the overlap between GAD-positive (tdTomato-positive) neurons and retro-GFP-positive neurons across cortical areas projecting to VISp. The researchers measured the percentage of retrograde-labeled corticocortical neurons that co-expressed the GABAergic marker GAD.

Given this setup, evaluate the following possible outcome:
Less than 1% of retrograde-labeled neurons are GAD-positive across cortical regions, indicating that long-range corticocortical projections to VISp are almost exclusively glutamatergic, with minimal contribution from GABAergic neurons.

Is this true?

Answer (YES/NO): NO